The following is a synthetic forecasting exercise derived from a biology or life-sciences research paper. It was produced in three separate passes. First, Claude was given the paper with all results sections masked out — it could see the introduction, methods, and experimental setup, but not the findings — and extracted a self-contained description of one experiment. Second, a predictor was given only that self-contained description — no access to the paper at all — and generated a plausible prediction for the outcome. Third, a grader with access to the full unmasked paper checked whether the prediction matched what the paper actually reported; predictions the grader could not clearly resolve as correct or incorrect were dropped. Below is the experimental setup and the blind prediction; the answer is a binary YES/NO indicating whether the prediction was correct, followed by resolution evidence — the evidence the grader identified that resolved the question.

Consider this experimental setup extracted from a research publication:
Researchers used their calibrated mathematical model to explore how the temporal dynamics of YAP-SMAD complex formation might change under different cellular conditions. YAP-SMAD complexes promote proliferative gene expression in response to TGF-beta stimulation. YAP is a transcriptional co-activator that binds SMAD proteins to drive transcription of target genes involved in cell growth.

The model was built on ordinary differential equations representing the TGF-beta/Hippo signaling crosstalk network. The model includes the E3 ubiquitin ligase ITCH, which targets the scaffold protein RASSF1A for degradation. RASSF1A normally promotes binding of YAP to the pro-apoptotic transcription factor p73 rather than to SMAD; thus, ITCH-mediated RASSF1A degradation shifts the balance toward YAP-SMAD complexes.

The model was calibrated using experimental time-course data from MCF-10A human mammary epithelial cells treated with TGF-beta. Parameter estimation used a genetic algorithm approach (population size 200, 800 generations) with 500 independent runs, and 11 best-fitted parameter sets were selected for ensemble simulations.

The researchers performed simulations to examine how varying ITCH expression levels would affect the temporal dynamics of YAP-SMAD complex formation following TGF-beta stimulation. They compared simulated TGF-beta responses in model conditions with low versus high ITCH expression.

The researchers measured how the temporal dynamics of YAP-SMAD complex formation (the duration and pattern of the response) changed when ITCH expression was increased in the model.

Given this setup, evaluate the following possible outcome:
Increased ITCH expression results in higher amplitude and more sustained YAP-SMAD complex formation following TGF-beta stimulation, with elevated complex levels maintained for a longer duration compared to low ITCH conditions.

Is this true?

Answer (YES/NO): NO